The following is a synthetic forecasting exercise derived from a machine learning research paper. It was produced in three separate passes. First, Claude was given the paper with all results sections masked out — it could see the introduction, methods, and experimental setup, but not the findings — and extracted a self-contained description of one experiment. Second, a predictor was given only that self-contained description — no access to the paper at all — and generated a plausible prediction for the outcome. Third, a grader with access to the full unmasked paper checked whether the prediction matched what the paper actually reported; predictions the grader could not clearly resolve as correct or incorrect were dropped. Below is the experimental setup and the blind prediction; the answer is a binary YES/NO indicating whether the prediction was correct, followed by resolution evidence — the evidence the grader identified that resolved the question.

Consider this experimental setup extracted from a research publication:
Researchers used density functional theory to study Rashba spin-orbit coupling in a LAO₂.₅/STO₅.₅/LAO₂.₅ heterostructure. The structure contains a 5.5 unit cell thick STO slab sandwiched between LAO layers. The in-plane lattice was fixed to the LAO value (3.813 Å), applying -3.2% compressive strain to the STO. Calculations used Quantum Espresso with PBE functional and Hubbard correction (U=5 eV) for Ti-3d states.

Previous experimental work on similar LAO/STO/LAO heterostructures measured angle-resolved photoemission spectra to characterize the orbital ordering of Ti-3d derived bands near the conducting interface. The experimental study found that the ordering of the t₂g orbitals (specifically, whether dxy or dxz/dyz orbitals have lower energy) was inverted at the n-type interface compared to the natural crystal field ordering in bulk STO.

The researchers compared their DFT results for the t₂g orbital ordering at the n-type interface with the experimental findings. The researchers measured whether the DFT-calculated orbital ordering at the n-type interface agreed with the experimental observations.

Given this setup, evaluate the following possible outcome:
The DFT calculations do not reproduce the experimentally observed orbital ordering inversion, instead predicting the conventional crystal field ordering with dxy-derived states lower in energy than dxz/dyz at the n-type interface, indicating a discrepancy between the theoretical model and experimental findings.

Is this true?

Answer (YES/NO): NO